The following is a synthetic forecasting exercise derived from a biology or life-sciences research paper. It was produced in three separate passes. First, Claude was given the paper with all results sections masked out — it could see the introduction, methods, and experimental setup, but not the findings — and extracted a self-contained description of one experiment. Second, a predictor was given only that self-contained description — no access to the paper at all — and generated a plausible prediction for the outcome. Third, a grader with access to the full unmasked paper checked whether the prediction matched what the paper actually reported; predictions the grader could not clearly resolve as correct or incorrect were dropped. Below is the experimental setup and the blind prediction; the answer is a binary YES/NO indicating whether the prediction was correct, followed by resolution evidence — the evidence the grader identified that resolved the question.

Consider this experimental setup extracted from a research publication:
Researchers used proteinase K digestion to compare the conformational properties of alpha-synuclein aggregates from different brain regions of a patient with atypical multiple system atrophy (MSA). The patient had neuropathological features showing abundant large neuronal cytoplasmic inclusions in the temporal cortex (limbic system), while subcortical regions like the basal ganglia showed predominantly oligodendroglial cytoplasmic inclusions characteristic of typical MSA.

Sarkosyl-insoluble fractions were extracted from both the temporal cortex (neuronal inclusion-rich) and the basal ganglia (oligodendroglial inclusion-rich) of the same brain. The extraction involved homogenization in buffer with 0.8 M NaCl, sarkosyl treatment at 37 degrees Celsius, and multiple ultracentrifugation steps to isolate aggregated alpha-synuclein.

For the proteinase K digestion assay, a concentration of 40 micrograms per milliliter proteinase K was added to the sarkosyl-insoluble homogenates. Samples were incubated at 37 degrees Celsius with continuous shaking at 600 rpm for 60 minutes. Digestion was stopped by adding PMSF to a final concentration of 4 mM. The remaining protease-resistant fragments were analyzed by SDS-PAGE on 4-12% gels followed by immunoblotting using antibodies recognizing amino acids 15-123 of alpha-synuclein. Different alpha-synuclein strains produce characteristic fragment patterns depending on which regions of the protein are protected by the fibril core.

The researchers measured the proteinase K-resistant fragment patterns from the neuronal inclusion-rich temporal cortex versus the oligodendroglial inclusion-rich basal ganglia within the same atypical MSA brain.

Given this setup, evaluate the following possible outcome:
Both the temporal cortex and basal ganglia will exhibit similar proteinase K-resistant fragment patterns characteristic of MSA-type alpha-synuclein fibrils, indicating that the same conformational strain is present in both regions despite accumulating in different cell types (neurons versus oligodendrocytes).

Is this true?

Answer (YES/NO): NO